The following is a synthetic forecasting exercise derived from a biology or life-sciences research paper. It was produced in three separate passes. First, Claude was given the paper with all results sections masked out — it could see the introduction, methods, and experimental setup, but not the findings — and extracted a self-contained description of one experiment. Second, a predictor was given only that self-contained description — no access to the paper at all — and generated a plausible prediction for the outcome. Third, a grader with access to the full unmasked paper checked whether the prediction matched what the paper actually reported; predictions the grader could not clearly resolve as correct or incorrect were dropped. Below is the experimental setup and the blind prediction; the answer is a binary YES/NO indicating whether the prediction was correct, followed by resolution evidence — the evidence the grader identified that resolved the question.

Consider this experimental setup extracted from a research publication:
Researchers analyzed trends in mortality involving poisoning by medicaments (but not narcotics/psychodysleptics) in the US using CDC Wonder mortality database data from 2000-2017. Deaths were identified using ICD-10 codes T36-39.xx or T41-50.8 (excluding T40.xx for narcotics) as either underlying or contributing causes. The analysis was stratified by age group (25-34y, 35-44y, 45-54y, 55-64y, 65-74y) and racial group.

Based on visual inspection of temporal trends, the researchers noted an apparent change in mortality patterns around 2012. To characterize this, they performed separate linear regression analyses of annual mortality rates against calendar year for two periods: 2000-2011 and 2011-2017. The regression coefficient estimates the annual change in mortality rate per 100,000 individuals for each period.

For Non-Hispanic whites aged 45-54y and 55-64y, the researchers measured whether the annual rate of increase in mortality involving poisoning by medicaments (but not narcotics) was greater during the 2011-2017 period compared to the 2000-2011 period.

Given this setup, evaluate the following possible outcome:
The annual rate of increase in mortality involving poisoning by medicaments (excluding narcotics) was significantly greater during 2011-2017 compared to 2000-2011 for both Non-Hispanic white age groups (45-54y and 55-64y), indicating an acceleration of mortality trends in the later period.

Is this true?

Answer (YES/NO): YES